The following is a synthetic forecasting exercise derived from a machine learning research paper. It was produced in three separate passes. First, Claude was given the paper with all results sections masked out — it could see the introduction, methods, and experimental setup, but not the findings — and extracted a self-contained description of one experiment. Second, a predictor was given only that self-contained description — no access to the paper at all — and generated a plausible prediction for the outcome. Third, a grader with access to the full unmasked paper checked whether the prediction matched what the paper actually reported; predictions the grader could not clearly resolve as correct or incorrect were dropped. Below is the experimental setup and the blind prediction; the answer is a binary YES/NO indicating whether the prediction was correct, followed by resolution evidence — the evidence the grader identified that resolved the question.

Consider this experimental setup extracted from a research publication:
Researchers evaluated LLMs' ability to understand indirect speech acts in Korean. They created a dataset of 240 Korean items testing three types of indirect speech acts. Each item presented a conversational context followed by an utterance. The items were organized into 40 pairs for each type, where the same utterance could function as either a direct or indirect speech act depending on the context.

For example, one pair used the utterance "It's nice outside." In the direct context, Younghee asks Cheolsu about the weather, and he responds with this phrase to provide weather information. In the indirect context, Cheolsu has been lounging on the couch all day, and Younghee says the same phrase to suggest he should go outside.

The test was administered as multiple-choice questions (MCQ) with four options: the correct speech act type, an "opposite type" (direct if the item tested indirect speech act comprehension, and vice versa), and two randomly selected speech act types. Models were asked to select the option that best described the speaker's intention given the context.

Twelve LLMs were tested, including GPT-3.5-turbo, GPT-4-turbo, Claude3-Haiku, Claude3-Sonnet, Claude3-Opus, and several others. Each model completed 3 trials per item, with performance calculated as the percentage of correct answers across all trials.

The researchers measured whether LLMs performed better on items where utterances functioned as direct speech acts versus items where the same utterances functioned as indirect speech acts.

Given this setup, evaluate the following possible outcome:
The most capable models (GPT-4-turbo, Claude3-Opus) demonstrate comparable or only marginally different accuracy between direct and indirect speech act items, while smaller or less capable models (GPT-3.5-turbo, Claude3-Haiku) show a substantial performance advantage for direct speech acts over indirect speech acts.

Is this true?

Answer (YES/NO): NO